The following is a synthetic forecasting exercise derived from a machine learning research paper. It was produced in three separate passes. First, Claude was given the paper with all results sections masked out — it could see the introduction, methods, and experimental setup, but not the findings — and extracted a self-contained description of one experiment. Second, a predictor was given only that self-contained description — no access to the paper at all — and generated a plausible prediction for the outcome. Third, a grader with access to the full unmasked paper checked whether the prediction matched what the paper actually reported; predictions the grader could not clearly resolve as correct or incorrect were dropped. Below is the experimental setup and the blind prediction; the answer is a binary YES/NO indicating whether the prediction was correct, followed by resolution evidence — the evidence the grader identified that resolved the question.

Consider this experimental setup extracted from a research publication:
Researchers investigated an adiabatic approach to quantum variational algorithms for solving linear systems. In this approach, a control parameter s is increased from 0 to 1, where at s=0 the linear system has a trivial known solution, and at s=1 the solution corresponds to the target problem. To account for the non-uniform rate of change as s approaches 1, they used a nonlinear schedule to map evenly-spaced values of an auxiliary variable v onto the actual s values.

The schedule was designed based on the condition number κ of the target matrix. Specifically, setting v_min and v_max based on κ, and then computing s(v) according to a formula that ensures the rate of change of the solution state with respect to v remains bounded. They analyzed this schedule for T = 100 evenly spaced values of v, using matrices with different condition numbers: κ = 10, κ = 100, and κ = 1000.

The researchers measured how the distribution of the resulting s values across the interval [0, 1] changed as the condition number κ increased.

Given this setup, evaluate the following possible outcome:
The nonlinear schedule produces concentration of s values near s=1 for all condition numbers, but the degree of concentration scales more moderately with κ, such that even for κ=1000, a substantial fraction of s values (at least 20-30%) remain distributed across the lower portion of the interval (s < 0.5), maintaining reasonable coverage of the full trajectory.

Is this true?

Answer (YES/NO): NO